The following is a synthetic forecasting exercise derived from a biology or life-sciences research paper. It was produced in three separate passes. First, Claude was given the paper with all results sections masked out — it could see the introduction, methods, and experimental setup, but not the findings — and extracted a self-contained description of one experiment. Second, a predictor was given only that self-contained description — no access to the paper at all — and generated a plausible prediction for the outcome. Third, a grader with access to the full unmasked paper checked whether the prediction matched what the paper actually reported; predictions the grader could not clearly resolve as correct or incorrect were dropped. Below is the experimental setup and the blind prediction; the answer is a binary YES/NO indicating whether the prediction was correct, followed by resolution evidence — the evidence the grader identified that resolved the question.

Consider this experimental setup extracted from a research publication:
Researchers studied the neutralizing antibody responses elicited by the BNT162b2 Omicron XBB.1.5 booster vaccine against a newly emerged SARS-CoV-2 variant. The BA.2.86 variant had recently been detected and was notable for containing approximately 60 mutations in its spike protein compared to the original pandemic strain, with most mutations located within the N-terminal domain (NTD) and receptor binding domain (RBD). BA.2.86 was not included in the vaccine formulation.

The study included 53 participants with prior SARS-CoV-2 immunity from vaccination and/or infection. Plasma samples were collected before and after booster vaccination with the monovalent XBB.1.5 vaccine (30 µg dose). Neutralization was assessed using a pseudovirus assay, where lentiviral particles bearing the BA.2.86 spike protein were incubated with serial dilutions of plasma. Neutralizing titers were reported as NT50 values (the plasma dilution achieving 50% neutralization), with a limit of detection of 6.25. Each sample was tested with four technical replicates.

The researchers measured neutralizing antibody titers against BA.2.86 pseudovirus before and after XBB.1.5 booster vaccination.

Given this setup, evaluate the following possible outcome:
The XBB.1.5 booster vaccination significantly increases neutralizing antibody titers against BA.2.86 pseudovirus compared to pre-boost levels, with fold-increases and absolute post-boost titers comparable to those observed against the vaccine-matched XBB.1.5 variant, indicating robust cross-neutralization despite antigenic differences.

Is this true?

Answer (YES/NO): NO